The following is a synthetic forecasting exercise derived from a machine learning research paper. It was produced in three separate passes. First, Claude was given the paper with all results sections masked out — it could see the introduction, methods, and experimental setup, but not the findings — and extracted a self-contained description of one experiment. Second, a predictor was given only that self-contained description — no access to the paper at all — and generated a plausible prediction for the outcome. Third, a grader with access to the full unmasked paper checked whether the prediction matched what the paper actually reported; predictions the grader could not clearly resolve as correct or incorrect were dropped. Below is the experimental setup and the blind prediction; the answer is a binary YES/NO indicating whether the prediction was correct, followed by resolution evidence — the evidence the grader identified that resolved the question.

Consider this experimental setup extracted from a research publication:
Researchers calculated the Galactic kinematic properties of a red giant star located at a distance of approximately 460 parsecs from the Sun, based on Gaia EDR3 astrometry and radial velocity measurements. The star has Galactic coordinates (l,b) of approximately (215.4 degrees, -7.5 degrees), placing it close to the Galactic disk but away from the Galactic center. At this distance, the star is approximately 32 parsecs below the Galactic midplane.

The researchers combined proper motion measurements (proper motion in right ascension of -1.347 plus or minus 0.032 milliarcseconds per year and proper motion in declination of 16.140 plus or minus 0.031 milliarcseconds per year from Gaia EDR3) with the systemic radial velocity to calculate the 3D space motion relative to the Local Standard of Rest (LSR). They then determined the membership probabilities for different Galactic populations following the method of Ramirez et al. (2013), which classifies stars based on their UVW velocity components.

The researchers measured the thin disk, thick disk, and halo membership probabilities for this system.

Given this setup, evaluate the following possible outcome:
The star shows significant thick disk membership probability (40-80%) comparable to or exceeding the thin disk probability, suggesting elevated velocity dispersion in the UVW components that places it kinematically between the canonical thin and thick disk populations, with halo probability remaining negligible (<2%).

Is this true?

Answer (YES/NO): NO